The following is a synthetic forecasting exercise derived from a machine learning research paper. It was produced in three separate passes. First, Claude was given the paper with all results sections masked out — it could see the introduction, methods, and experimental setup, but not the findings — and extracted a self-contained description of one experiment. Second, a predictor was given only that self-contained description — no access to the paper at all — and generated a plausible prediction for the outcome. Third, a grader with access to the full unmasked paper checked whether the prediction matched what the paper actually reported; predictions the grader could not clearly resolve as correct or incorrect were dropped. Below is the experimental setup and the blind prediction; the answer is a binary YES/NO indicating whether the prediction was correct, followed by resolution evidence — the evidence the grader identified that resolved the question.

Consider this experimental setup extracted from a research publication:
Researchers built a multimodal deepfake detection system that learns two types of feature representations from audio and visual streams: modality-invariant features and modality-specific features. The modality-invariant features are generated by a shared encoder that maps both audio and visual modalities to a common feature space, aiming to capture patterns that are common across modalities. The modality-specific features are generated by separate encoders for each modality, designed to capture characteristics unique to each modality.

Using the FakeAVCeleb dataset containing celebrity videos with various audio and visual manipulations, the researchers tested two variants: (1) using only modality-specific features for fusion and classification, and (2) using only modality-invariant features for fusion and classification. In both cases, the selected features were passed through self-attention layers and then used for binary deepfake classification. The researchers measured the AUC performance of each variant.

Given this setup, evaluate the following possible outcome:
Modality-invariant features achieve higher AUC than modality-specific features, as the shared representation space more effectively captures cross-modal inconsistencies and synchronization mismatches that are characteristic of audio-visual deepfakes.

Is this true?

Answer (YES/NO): YES